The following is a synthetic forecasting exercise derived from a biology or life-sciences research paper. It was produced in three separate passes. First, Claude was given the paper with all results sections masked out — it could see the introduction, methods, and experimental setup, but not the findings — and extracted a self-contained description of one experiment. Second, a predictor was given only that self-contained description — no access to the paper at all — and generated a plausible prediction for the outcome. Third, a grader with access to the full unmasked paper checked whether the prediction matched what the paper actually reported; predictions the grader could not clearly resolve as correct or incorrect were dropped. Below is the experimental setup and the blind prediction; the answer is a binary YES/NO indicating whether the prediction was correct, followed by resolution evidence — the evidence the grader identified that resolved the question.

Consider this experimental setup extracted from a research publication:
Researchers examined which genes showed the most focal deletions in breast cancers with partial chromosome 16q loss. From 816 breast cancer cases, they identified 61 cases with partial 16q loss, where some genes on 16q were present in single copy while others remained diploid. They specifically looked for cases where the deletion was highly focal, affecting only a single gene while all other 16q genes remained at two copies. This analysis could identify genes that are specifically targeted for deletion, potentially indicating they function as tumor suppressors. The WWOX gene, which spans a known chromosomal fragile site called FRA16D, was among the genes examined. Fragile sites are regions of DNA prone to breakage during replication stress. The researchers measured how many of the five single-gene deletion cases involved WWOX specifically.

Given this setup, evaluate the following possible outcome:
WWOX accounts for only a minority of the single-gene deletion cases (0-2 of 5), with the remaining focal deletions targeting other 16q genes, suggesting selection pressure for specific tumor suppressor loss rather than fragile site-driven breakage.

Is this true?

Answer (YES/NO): NO